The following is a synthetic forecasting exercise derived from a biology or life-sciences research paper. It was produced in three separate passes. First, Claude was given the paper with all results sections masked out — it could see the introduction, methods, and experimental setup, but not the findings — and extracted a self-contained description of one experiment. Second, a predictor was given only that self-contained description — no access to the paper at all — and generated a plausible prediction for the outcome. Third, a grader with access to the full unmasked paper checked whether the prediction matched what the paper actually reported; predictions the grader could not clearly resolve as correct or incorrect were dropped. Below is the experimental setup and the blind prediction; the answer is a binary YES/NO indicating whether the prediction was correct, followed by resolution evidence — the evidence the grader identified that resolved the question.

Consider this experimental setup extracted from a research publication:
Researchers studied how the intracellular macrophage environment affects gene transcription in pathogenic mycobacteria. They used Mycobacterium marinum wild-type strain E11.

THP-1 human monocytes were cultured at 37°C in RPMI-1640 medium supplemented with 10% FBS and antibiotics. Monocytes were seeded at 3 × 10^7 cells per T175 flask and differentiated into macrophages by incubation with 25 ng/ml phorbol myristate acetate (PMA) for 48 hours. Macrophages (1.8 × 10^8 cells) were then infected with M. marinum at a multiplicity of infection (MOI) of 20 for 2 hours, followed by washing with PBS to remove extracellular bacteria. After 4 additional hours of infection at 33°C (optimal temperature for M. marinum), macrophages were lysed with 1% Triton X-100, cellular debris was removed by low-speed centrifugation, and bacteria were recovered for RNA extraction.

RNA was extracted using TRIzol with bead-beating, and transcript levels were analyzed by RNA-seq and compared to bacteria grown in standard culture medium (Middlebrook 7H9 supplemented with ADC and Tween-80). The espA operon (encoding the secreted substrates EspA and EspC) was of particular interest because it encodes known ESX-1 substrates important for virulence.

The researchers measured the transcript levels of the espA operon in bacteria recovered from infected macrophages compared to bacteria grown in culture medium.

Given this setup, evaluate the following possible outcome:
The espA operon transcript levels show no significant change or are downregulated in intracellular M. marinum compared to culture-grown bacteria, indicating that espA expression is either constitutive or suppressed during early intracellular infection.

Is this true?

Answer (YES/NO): NO